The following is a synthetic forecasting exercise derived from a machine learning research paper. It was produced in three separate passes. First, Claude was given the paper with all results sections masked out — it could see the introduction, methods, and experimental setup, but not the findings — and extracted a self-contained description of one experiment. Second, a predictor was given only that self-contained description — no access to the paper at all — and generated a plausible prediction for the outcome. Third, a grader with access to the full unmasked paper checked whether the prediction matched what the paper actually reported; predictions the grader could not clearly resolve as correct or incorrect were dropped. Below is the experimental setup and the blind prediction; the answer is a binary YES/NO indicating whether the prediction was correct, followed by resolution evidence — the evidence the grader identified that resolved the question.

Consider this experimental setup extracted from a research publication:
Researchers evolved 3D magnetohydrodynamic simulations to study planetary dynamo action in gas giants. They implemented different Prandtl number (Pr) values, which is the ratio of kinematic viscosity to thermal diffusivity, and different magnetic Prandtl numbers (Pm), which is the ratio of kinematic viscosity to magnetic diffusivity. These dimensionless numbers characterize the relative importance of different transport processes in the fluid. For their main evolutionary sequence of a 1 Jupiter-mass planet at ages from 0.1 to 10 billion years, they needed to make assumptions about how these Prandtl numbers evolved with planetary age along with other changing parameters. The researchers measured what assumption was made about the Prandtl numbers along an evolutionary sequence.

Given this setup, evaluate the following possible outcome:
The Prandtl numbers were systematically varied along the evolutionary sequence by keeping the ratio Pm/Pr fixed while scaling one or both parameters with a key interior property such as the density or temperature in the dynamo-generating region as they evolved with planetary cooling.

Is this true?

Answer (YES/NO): NO